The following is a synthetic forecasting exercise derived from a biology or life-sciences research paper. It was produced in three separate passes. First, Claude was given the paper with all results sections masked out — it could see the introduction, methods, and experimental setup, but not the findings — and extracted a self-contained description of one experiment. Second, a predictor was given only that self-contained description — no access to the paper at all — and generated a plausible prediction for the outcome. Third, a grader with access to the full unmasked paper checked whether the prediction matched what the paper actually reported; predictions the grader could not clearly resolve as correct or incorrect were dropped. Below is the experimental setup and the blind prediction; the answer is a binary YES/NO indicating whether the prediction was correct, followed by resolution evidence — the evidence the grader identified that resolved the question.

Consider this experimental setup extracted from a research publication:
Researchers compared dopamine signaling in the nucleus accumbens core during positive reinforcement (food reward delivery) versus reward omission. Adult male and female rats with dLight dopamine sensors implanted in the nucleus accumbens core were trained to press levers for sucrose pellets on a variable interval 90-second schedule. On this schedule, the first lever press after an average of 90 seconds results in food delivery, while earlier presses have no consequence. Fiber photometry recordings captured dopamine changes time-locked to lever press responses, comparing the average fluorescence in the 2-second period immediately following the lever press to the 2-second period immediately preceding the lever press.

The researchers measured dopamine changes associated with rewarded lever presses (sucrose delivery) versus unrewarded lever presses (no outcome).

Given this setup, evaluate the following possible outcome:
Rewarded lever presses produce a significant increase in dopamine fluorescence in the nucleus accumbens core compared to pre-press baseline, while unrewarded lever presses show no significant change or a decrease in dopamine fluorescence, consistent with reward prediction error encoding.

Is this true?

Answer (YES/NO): YES